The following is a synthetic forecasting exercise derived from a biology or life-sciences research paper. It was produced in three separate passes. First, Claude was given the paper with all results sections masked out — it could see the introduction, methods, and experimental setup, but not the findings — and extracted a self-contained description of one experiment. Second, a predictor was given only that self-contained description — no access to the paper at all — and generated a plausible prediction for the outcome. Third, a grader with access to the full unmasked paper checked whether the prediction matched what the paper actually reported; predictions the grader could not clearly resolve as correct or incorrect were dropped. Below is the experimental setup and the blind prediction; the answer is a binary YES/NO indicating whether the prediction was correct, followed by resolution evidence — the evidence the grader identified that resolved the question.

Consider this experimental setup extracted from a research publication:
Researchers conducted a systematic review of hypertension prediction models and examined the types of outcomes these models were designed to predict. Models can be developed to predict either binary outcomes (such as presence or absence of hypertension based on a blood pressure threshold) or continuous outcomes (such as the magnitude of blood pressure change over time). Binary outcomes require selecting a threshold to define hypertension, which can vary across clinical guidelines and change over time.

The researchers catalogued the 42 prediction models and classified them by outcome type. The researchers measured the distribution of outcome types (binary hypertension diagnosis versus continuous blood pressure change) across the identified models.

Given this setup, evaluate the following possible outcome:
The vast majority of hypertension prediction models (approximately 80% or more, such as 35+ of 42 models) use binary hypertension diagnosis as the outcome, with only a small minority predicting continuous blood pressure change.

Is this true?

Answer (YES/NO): YES